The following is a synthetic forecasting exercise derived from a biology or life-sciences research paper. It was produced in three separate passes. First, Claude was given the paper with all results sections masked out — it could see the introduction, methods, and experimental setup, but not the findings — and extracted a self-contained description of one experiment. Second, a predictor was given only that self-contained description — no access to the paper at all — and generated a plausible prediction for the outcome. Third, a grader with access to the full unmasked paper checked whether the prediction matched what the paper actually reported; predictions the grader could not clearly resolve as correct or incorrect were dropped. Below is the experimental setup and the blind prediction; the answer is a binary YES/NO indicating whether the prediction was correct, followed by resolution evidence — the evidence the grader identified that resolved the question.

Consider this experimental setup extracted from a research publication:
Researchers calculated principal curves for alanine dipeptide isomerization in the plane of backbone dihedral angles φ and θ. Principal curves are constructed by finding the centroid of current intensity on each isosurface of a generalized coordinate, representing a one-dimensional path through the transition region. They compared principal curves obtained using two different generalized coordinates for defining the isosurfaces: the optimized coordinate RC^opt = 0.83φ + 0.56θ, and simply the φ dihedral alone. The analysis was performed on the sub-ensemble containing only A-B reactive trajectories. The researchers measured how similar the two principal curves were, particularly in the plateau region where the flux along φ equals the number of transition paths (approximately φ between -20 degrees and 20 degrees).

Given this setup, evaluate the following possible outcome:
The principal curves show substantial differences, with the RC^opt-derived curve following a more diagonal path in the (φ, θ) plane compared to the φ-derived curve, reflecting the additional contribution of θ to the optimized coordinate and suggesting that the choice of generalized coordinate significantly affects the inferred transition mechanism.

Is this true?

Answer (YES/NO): NO